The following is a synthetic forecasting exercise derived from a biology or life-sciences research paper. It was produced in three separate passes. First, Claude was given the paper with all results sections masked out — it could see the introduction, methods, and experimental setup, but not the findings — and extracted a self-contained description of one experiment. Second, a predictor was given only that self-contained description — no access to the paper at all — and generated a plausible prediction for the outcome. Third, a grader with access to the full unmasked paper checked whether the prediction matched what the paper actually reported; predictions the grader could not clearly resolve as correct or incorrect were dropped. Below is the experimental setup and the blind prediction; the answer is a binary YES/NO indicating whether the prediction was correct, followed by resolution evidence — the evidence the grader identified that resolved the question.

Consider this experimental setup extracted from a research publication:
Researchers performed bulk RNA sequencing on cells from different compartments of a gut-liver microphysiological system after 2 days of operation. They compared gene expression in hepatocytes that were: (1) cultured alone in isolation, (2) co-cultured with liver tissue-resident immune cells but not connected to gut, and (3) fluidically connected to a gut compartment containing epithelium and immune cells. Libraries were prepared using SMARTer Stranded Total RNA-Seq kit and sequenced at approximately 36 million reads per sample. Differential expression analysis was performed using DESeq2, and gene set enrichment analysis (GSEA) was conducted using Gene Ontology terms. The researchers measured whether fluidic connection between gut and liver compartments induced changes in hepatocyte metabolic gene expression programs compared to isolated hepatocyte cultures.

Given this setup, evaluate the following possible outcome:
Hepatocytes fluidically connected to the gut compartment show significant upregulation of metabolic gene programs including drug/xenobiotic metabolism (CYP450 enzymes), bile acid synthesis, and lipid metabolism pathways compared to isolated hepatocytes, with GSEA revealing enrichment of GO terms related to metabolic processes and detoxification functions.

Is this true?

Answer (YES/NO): NO